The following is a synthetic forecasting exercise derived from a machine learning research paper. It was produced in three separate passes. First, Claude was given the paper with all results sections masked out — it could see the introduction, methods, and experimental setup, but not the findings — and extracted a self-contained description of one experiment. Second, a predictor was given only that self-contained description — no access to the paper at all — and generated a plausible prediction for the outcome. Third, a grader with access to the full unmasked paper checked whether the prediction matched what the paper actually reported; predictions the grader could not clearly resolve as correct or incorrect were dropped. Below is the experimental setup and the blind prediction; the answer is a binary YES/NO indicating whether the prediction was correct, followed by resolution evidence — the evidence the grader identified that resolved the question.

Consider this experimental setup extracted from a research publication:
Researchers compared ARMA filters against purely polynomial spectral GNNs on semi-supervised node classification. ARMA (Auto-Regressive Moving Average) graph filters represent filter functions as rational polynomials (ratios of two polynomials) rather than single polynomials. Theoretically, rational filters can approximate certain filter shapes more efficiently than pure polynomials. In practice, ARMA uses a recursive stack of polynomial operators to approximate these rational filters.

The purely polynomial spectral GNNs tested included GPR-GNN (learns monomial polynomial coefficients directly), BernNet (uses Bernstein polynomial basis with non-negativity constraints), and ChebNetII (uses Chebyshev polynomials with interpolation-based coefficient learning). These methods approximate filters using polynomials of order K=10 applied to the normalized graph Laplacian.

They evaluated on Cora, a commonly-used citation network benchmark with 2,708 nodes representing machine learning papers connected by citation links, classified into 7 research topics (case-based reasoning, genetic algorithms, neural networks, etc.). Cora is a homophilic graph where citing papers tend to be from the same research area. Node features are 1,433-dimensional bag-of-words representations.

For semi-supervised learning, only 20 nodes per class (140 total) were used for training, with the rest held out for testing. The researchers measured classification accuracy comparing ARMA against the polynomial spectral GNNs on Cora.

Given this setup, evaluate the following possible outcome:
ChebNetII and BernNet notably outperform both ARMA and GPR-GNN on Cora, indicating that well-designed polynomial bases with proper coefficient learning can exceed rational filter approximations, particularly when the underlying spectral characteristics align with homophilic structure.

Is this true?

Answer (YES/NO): NO